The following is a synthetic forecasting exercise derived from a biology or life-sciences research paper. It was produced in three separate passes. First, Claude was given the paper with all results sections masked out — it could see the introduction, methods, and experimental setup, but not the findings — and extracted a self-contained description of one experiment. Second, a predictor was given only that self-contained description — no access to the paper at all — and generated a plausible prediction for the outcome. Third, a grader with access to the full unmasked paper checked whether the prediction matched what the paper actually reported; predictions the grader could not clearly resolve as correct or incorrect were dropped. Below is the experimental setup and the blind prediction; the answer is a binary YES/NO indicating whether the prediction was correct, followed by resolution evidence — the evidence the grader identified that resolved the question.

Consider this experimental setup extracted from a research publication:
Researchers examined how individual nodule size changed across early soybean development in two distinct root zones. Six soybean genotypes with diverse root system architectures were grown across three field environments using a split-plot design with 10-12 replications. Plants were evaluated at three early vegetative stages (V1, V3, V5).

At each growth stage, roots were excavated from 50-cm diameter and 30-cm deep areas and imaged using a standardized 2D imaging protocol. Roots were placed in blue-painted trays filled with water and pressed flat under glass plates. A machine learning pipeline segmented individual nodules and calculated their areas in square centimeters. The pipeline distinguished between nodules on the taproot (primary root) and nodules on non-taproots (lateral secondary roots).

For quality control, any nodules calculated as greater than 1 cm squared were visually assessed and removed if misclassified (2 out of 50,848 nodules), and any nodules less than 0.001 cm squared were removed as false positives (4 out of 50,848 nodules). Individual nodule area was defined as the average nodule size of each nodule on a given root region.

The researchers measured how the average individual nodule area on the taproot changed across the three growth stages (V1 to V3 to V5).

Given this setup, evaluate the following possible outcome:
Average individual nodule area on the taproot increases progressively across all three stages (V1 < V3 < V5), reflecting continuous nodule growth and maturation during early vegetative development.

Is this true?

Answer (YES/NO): YES